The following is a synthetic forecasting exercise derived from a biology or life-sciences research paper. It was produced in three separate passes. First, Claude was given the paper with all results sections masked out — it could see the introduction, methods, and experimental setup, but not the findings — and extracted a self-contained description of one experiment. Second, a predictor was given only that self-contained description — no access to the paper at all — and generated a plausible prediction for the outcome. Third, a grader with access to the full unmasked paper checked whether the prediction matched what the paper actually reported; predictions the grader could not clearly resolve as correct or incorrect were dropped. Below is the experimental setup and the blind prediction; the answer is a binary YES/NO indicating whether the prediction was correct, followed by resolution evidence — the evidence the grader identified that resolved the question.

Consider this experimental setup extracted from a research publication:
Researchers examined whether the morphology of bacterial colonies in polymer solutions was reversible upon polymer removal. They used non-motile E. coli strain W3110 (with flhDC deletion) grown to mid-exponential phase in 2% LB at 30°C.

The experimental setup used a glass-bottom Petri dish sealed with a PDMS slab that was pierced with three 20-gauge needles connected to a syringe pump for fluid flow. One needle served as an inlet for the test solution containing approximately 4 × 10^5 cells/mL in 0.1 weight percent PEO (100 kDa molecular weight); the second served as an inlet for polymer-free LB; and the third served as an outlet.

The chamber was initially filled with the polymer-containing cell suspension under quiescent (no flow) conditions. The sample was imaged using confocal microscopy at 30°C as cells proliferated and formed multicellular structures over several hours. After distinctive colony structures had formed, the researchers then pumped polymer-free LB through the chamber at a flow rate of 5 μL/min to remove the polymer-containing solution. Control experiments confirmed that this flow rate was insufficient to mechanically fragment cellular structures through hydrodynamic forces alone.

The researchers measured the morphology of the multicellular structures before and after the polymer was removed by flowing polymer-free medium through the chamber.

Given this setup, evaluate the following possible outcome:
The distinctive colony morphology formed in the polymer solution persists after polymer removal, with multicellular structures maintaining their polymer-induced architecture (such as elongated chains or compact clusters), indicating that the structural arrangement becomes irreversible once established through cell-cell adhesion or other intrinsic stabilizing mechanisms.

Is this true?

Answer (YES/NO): NO